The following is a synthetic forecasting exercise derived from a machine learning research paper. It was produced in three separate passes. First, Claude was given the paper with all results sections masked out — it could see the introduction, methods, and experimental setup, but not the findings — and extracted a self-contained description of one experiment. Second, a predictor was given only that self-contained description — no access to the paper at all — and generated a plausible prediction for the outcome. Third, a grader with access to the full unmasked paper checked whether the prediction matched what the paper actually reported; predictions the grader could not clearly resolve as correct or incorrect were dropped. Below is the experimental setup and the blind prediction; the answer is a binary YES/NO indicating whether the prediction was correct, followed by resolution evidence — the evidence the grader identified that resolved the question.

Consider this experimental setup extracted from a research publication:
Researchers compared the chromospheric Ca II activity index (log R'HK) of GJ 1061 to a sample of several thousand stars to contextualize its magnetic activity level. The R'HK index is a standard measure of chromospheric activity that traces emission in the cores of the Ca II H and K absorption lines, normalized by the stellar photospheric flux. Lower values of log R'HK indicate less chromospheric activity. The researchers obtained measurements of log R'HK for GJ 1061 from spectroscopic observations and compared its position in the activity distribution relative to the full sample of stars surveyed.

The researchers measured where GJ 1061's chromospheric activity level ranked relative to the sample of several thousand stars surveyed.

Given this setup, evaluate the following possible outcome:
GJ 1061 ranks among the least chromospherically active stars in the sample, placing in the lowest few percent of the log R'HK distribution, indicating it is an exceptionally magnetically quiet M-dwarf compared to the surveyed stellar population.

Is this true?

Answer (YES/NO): YES